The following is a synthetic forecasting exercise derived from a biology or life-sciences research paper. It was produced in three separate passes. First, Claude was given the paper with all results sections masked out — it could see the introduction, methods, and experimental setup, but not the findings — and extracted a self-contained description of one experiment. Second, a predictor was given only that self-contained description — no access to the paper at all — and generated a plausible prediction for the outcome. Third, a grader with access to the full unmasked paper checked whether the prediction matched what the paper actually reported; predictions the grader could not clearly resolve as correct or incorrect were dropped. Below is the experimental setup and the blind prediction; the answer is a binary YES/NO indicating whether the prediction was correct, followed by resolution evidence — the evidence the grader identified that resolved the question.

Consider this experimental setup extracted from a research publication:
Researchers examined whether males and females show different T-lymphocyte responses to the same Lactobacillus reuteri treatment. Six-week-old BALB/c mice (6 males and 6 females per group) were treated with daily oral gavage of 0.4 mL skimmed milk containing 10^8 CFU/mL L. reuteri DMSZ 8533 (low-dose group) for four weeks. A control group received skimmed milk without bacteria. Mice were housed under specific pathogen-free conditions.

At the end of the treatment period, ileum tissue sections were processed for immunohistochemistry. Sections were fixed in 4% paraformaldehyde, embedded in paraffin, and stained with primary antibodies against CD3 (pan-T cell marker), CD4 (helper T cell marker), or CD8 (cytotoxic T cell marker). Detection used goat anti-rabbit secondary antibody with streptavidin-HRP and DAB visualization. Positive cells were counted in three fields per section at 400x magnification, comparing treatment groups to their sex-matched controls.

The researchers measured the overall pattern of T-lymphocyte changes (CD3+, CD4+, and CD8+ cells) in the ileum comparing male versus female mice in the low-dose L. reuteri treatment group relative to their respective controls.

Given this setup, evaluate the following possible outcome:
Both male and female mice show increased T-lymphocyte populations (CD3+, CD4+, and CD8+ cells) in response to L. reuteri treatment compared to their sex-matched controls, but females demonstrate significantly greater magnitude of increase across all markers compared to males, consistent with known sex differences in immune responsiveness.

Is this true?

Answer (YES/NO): NO